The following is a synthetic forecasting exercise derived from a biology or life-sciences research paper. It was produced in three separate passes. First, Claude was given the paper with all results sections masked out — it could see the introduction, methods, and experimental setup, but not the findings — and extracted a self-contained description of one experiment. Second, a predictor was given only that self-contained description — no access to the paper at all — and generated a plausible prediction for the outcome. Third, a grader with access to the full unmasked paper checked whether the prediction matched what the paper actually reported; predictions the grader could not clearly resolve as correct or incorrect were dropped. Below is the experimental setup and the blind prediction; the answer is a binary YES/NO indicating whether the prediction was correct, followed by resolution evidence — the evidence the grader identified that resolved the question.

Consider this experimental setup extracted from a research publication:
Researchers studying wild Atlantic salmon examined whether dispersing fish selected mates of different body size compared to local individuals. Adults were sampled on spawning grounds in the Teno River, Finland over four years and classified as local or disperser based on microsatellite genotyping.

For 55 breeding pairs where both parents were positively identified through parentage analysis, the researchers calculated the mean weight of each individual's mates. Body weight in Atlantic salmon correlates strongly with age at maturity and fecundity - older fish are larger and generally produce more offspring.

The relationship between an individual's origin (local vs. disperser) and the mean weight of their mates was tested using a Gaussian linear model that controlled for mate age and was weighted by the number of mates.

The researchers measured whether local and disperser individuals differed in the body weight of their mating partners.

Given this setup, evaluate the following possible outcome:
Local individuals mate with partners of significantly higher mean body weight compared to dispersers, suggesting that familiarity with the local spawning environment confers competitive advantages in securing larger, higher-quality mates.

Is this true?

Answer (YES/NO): NO